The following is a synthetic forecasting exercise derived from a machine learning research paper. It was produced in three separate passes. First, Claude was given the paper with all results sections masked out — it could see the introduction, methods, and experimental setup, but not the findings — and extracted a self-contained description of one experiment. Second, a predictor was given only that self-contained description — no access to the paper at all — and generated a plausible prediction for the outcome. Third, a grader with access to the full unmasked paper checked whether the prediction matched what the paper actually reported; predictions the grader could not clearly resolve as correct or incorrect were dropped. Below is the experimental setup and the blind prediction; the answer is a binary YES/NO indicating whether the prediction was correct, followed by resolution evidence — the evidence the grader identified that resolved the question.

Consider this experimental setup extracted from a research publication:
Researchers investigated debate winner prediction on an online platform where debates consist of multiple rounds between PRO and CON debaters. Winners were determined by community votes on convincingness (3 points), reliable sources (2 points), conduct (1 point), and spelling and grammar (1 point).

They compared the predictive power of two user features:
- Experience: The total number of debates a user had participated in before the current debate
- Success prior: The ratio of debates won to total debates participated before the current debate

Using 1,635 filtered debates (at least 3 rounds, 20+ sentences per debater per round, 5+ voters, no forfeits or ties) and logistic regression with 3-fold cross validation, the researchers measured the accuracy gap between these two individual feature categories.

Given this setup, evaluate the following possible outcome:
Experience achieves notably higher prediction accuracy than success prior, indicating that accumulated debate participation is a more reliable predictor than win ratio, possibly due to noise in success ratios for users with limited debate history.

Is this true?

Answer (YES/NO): NO